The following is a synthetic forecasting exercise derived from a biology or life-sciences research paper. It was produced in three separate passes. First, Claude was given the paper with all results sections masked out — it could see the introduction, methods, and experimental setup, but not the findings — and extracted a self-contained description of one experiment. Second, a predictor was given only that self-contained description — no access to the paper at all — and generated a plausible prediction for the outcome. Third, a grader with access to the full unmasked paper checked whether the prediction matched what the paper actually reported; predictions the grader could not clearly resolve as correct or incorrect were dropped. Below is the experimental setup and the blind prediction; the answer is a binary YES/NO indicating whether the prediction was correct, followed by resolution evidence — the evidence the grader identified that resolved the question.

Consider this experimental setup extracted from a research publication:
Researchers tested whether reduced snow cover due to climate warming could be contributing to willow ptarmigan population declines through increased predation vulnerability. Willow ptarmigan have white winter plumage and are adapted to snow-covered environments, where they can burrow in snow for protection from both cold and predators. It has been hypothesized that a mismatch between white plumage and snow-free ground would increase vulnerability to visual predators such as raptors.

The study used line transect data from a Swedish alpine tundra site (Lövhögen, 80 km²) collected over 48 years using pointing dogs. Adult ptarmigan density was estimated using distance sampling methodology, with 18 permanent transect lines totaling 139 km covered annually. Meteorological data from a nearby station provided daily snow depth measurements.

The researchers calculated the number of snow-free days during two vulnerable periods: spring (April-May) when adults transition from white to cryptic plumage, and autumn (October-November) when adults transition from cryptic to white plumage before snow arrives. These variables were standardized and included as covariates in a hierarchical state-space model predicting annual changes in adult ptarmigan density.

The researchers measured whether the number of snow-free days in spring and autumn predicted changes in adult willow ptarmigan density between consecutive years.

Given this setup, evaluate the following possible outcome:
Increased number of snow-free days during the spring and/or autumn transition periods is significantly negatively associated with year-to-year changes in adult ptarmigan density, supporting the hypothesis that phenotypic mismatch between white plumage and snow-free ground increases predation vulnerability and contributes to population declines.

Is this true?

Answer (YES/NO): NO